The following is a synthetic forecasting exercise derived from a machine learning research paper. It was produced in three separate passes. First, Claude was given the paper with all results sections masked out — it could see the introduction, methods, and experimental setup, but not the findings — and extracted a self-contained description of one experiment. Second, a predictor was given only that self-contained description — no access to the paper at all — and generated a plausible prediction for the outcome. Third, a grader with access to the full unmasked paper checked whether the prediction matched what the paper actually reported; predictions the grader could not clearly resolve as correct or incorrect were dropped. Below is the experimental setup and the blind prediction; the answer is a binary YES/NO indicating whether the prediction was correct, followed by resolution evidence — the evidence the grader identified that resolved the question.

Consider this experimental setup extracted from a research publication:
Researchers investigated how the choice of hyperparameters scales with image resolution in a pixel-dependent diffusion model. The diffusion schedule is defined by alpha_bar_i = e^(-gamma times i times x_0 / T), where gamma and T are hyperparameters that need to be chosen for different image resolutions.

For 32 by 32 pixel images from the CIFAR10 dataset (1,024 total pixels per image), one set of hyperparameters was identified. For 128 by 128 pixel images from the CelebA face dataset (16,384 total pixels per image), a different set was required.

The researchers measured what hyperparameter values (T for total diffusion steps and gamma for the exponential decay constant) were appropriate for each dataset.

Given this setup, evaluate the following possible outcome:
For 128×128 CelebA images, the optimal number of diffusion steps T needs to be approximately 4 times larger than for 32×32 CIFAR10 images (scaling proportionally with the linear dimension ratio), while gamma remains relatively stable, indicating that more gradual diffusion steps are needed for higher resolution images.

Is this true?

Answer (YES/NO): NO